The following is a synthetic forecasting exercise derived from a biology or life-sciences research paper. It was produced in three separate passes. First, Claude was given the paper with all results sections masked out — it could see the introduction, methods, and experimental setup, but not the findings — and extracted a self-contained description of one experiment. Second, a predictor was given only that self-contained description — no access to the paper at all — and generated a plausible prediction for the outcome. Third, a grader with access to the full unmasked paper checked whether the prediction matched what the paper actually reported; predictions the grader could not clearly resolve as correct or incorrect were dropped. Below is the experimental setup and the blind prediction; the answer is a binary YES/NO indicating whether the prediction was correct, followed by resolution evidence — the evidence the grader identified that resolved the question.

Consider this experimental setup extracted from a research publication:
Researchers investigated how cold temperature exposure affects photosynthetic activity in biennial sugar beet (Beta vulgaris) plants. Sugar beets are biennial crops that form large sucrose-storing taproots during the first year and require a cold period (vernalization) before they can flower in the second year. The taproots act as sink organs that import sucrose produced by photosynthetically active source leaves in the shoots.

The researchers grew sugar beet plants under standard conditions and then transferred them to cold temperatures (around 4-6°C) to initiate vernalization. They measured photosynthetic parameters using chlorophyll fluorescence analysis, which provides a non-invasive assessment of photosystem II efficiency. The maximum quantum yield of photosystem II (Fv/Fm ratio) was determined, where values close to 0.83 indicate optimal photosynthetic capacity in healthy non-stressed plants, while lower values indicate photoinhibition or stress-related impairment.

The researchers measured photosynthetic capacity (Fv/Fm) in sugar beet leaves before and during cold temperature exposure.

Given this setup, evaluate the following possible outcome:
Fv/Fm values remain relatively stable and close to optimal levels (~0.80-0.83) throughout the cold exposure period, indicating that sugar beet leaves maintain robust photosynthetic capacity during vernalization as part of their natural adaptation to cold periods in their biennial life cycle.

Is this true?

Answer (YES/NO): NO